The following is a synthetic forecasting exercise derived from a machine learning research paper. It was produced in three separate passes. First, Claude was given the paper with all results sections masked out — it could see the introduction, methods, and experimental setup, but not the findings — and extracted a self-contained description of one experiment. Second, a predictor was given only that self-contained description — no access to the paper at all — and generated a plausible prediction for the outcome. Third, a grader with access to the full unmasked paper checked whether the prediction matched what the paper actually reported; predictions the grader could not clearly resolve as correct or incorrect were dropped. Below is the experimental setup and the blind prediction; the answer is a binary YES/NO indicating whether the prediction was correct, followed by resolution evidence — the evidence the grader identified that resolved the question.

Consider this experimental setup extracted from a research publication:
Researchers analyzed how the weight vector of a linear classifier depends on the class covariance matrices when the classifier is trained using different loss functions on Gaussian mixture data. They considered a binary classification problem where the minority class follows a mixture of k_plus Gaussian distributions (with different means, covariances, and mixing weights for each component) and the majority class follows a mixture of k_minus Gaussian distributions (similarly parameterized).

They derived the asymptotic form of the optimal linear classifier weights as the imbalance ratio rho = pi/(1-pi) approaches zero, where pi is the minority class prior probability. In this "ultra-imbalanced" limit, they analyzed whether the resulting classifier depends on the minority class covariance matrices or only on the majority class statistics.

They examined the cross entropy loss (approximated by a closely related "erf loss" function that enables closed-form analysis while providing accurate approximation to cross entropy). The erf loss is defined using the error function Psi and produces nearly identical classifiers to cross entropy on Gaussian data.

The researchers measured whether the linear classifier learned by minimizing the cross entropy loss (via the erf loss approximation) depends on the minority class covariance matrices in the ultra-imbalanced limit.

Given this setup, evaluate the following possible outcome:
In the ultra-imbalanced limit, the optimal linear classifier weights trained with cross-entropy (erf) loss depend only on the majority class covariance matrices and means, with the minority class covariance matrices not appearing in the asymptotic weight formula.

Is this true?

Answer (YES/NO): NO